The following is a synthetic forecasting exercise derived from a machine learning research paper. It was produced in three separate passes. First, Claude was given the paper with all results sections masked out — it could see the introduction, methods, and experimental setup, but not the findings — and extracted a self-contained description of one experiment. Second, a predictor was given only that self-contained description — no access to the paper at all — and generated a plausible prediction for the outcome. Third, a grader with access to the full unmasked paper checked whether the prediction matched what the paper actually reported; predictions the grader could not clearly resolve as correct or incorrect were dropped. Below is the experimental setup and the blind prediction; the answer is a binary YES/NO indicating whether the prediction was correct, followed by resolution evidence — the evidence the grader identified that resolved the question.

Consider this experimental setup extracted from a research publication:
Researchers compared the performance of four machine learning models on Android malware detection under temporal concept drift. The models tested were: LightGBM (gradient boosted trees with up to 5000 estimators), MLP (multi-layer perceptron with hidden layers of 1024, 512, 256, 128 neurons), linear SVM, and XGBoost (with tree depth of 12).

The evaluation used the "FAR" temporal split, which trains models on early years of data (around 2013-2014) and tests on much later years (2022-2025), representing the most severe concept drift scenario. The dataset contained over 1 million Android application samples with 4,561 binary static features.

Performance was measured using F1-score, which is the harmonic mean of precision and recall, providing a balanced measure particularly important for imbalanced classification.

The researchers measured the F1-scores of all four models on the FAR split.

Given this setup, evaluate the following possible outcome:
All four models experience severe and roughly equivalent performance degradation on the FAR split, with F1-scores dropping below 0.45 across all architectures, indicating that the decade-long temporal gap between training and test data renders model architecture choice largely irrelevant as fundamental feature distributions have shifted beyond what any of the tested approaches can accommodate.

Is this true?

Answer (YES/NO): NO